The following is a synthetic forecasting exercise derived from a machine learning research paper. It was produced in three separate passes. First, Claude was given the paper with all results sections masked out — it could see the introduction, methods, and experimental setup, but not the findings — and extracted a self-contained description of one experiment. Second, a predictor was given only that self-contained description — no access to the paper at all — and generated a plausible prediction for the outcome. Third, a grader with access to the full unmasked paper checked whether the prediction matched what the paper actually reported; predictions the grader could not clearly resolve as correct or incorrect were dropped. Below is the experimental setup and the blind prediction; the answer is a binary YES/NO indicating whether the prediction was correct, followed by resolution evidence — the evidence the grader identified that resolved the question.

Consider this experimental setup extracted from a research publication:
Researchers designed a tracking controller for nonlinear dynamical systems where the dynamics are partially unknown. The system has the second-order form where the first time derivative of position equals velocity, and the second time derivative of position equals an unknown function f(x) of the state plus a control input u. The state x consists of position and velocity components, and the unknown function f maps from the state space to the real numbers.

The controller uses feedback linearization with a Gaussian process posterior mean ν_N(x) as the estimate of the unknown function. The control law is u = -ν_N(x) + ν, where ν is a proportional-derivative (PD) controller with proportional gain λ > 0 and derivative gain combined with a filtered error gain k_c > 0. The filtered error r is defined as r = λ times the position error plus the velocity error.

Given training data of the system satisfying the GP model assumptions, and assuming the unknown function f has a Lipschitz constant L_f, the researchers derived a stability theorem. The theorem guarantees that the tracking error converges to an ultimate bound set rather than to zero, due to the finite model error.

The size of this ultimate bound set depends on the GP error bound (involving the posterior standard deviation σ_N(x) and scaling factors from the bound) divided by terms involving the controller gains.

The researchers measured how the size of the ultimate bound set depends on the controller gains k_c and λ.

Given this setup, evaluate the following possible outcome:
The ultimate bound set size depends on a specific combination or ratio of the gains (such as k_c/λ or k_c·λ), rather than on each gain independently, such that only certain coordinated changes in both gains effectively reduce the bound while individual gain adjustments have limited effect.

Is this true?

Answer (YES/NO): NO